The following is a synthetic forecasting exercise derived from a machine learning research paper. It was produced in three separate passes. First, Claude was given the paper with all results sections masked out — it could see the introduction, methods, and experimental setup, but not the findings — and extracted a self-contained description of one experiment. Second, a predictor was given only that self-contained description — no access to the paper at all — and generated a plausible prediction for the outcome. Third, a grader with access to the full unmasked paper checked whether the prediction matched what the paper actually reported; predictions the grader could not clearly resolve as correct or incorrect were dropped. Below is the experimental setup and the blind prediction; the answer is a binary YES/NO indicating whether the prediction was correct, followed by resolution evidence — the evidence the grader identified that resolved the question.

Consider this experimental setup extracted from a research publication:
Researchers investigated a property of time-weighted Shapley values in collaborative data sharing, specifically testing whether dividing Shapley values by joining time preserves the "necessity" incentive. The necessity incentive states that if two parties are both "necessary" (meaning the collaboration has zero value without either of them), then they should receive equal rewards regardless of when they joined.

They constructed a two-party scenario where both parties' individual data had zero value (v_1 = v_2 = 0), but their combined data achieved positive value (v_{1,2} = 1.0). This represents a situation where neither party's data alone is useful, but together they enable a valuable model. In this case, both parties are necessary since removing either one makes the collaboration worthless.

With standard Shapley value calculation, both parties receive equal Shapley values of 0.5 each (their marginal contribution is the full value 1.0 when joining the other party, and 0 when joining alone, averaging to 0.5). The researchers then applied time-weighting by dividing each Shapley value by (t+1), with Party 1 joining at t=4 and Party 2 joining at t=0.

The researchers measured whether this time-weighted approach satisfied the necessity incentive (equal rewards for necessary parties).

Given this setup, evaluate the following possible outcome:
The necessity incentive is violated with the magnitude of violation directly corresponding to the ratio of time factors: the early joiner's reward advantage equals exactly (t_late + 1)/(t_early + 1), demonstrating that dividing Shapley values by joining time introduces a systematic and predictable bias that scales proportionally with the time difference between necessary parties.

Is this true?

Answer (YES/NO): NO